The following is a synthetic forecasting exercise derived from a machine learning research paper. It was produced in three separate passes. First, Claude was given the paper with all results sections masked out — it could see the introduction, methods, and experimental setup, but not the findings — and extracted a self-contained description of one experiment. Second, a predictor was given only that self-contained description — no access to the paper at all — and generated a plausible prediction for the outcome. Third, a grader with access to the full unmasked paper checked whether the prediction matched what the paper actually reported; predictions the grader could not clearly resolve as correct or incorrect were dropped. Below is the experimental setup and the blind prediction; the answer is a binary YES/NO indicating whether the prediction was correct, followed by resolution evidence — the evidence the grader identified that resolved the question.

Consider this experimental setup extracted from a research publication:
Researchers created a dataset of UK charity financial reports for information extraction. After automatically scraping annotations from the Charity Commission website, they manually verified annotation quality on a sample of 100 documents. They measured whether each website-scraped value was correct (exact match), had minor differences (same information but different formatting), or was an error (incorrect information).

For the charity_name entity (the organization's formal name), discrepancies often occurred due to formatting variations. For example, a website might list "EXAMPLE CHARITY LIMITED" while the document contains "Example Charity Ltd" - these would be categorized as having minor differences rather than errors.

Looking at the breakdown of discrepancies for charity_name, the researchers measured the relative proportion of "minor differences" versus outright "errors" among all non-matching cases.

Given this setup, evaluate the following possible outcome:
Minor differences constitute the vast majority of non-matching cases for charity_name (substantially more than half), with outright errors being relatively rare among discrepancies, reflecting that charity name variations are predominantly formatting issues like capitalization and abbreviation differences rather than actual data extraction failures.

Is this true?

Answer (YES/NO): YES